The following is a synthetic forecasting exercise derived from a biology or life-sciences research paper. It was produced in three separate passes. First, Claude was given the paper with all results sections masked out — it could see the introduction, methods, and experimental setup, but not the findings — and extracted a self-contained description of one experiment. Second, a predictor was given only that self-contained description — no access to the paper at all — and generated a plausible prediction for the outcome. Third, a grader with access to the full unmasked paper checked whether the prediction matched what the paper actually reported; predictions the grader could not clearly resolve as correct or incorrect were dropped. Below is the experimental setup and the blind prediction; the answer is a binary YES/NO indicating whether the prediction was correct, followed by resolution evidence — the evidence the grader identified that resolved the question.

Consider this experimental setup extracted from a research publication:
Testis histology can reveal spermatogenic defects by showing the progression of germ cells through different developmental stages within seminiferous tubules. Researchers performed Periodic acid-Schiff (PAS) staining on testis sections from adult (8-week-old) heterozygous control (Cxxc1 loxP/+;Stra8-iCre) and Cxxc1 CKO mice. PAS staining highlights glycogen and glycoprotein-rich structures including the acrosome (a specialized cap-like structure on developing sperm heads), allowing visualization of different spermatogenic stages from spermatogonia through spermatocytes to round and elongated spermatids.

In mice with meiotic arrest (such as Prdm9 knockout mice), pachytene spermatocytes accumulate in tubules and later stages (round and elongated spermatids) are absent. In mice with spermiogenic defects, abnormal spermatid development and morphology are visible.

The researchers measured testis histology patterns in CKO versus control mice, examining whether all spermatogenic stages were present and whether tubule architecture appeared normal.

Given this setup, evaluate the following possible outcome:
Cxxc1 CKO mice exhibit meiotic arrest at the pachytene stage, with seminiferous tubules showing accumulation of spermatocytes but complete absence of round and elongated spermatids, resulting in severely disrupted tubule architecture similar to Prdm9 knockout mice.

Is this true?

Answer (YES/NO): NO